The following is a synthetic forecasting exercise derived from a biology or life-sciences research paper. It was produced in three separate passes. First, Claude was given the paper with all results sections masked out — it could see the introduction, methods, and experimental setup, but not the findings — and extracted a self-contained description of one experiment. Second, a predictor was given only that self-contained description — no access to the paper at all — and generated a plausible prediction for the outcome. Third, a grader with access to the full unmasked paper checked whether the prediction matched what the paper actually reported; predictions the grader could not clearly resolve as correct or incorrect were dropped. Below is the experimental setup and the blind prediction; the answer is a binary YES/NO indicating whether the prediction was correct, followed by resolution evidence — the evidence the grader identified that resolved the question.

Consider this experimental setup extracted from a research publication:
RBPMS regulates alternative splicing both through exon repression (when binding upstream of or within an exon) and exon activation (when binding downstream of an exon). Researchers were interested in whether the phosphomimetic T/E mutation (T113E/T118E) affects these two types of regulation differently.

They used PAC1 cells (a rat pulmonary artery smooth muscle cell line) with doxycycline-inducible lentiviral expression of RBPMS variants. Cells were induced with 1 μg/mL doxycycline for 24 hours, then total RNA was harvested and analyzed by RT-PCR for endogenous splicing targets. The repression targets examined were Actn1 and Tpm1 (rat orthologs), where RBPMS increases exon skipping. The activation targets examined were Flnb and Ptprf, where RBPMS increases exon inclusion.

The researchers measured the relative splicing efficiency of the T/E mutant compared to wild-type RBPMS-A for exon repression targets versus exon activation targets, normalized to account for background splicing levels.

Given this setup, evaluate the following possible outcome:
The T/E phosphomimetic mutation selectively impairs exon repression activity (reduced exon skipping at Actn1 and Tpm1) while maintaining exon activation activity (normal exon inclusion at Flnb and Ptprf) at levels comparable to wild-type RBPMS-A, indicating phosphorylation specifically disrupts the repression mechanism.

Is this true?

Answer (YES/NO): NO